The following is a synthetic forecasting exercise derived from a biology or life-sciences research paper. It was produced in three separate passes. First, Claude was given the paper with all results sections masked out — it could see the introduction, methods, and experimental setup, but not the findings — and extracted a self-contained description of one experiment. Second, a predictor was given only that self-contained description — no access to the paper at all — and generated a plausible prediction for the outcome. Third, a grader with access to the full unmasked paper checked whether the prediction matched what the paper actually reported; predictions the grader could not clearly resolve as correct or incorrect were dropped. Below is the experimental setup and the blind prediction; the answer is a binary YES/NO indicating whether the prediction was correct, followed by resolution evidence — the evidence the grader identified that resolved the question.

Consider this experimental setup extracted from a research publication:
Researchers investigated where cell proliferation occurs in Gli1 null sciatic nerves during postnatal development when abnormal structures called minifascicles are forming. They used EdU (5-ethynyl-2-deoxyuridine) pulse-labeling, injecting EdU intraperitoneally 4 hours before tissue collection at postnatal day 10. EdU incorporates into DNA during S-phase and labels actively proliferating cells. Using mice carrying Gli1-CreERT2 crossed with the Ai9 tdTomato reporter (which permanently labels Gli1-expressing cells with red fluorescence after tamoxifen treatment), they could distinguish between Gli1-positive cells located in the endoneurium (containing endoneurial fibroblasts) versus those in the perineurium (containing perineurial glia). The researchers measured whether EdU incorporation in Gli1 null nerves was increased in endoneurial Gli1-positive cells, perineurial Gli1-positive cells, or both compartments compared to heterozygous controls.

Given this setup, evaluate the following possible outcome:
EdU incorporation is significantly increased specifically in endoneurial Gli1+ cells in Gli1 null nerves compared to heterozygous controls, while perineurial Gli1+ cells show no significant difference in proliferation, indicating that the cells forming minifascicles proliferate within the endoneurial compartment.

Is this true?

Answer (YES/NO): YES